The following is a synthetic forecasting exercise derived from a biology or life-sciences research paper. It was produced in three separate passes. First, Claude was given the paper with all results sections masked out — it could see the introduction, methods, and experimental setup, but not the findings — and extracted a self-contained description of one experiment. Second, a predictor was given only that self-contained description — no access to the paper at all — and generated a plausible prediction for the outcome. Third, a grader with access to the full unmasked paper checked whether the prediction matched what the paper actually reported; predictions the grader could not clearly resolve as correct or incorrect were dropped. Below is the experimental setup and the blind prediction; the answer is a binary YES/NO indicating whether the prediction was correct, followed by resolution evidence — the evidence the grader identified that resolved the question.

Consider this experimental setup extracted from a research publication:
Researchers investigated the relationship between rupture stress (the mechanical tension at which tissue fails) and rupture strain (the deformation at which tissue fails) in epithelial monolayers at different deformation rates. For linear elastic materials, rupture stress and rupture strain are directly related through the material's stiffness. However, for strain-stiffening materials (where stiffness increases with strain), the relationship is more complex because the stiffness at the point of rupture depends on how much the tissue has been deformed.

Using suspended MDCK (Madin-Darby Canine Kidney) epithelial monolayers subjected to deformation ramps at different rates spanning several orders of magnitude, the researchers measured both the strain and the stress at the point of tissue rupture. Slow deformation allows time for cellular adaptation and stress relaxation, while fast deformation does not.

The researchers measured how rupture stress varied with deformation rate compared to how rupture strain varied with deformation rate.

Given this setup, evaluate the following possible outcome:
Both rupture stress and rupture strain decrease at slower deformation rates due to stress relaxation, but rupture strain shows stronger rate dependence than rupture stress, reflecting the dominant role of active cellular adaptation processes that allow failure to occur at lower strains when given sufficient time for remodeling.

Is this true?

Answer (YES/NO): NO